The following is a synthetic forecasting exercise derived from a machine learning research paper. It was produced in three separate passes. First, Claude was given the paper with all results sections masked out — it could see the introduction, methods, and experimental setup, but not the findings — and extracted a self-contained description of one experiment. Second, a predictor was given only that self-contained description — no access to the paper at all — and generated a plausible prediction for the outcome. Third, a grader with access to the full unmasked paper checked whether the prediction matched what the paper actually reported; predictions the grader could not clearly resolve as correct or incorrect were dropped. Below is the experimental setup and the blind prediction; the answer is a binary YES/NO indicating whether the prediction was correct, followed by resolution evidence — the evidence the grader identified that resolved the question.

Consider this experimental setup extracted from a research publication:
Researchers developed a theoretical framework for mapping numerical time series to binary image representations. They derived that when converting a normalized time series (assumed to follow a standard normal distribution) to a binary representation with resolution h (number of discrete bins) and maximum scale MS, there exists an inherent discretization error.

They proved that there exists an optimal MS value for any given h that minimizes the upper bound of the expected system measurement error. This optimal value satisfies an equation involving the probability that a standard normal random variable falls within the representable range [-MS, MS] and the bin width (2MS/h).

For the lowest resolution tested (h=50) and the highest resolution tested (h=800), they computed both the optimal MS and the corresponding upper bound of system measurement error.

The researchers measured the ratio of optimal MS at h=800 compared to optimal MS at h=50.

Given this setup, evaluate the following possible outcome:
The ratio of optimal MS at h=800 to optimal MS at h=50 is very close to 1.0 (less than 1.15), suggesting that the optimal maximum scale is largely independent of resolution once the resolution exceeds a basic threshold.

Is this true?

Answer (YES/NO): NO